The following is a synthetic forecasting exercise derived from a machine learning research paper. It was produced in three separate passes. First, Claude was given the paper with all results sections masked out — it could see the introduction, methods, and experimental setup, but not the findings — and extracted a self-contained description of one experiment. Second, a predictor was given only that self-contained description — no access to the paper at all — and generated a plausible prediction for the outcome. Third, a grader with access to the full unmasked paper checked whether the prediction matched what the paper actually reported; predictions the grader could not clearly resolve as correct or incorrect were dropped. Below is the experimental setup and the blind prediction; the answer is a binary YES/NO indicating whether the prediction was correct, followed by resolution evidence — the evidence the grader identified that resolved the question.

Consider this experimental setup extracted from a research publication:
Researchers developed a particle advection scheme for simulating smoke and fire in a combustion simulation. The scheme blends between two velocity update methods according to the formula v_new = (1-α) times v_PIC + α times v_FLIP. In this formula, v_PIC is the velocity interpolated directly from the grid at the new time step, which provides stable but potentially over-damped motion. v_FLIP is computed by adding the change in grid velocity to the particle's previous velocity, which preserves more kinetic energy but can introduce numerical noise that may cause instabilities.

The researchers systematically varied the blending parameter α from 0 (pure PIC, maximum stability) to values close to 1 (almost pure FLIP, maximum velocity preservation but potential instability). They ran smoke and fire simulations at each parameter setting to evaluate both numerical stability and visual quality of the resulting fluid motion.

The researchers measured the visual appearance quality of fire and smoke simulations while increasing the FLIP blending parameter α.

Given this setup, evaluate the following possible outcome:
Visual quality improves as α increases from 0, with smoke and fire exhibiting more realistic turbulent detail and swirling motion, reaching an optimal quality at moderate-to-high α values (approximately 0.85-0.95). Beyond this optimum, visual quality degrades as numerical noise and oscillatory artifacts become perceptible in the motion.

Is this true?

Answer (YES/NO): NO